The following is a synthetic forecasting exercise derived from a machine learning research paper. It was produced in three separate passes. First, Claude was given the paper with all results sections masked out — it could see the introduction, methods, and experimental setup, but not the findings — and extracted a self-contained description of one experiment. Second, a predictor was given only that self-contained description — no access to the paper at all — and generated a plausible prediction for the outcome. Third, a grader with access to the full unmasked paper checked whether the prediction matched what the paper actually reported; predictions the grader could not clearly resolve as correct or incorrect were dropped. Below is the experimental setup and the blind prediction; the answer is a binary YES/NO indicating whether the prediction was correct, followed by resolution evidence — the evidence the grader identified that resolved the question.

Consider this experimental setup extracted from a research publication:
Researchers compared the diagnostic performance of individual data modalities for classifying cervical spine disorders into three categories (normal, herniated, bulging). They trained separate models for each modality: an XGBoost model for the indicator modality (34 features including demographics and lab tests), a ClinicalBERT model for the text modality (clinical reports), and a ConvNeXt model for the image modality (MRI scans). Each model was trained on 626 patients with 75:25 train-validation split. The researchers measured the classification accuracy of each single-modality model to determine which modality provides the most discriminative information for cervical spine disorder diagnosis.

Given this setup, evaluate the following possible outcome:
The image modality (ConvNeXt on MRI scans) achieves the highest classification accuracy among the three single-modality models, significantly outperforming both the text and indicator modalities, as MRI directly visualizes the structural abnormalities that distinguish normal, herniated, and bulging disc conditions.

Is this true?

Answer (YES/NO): NO